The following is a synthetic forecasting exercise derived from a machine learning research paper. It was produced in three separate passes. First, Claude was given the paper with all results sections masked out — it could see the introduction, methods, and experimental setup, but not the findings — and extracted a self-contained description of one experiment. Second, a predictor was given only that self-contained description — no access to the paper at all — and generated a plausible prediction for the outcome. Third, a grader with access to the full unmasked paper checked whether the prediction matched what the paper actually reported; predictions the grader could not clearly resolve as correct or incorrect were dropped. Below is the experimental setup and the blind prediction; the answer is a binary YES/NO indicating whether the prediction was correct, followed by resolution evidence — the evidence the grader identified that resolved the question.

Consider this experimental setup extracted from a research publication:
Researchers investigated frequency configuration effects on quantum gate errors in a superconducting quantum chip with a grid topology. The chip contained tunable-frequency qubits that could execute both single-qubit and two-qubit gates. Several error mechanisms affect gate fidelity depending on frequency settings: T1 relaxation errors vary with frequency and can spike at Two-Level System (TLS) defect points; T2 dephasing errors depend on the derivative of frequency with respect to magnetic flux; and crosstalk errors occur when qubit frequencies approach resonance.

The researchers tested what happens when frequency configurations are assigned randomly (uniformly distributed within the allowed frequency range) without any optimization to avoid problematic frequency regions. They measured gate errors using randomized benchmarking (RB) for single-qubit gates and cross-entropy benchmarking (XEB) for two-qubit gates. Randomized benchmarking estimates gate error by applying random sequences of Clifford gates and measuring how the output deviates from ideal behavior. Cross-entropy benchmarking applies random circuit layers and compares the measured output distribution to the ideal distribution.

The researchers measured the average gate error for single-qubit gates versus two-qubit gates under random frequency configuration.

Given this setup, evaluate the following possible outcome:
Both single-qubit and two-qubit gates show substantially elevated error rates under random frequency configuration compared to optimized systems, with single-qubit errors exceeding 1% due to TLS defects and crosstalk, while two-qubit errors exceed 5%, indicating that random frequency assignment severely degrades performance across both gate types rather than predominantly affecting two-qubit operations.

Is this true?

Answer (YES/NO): NO